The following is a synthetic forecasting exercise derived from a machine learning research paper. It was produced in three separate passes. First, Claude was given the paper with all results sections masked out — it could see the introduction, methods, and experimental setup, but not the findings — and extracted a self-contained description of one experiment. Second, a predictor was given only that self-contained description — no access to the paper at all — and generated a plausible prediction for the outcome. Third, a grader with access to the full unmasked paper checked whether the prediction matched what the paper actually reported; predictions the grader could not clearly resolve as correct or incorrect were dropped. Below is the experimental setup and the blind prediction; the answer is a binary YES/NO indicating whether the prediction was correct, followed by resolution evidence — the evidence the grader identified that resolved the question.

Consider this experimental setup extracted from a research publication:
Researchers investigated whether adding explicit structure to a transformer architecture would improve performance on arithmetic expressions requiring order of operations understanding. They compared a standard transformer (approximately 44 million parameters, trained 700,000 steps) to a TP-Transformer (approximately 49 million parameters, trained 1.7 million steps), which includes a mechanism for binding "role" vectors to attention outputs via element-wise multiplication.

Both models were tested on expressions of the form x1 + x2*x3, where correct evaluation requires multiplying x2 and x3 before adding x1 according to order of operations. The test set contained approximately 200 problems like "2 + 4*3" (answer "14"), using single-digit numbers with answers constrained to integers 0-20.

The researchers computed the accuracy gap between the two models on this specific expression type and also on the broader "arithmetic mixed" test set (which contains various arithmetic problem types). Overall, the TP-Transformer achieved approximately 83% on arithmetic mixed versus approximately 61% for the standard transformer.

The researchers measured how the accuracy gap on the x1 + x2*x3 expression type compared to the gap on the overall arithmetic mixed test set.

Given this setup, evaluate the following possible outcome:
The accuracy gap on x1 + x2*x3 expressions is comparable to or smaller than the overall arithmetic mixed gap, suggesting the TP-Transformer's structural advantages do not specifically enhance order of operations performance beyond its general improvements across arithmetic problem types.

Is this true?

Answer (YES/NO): NO